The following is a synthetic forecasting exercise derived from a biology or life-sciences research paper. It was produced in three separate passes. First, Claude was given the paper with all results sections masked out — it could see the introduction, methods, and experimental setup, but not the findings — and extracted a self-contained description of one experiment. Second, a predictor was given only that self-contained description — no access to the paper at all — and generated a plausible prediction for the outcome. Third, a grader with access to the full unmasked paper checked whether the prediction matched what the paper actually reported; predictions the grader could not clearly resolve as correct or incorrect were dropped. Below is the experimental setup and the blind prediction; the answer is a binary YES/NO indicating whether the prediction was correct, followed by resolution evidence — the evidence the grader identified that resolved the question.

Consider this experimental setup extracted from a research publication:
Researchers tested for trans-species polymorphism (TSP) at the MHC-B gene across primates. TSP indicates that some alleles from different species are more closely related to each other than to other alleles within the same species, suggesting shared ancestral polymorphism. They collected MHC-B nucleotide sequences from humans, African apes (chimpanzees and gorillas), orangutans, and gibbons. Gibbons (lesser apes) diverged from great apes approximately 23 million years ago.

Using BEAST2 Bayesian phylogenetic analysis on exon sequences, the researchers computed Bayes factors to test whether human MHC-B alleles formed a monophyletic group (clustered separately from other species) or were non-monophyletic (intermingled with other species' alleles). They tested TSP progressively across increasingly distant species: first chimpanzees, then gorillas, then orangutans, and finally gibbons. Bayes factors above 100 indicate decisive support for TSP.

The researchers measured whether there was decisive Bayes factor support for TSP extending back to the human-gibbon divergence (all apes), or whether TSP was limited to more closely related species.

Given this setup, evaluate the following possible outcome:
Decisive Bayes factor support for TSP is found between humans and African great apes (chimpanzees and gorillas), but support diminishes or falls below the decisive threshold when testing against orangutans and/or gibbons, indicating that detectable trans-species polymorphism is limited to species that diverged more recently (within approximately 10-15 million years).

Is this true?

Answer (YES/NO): NO